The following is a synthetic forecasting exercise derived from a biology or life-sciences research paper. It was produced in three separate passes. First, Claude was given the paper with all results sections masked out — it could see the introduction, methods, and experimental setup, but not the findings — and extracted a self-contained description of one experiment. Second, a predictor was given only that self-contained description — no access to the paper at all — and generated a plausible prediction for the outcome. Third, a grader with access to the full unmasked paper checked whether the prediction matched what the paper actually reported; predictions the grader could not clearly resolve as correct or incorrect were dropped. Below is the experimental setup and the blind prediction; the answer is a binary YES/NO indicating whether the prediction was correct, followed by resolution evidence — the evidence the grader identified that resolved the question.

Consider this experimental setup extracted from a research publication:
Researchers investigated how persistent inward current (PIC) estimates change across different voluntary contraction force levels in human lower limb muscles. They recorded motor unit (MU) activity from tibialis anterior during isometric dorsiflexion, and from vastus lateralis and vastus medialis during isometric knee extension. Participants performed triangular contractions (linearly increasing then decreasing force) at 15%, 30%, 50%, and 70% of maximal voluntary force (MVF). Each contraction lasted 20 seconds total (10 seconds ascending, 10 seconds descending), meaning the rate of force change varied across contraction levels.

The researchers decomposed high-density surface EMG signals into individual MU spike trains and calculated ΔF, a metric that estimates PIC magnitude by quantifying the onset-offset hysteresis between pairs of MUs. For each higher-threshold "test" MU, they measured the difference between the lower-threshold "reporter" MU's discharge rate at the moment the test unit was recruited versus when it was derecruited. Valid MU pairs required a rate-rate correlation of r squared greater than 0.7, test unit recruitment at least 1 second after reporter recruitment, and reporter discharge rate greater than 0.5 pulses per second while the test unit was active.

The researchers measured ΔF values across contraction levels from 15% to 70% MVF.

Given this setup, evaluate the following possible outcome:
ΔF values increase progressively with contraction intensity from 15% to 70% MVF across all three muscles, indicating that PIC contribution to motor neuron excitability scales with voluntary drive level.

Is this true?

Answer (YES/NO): NO